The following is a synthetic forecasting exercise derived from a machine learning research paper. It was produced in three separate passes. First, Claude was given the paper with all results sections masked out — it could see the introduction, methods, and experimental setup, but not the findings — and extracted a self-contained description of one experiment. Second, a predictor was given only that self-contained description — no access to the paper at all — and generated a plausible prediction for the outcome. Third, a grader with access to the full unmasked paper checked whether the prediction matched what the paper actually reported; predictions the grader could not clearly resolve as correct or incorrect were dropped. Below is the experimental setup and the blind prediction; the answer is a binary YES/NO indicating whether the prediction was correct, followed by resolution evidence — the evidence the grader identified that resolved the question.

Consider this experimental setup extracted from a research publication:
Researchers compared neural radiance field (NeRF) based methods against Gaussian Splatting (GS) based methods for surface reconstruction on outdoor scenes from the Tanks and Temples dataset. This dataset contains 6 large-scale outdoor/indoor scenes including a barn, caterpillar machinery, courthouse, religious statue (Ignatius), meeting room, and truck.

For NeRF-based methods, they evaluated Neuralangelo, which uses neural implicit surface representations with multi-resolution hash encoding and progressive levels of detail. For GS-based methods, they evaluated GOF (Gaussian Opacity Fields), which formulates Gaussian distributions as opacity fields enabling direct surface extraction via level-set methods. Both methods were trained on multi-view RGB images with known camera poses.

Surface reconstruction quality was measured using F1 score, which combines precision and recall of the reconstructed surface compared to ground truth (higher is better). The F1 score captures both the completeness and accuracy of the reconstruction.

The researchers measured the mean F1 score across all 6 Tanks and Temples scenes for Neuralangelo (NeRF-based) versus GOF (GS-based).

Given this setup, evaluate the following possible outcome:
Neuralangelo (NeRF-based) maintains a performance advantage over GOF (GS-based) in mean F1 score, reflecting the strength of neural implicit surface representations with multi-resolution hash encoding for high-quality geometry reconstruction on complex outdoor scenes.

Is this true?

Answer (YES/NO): YES